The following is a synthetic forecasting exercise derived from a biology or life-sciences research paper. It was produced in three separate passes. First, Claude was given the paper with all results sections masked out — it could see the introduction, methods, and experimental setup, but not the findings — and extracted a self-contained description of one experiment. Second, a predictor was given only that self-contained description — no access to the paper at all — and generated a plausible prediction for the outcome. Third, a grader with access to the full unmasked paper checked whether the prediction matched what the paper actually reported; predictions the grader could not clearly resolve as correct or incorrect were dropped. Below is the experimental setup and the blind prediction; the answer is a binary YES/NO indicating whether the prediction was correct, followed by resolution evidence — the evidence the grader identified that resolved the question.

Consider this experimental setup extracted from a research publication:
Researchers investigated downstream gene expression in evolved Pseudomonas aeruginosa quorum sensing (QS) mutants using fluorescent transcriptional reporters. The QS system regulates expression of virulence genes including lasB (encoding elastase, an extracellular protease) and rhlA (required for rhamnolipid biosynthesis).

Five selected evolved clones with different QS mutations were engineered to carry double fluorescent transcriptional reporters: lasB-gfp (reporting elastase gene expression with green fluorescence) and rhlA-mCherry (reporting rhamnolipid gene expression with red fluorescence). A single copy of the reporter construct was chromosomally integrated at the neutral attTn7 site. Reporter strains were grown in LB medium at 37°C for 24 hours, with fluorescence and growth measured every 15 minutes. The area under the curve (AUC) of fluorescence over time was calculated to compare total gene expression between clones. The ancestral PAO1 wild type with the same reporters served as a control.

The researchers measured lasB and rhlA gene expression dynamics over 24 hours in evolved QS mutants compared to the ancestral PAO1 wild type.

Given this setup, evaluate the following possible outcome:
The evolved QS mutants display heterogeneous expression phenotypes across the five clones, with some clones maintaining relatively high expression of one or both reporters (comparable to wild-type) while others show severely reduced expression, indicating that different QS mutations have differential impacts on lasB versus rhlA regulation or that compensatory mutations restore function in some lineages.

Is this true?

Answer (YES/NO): NO